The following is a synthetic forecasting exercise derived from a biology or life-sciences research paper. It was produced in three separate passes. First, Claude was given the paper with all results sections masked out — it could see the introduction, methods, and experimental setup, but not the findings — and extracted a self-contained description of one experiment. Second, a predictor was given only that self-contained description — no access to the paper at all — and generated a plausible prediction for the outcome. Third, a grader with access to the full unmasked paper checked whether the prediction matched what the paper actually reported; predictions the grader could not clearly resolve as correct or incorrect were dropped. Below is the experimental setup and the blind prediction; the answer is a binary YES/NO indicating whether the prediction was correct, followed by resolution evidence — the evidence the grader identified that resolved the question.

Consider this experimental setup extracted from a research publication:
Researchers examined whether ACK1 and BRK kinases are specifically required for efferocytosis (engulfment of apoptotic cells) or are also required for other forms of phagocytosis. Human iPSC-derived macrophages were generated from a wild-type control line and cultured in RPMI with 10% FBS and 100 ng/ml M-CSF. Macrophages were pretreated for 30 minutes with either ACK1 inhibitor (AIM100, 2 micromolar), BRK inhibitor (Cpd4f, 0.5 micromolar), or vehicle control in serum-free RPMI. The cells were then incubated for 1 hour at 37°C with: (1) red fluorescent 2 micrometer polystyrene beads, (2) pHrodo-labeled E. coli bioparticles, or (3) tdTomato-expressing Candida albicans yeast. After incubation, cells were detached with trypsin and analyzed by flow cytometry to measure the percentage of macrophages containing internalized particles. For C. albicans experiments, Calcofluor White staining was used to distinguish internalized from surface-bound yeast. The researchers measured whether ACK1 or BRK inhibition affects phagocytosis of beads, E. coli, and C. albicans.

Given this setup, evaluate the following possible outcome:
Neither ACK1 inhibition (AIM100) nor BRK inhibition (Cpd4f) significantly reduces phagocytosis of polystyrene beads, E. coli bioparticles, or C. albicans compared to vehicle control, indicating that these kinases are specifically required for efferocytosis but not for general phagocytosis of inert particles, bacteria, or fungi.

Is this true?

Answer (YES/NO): YES